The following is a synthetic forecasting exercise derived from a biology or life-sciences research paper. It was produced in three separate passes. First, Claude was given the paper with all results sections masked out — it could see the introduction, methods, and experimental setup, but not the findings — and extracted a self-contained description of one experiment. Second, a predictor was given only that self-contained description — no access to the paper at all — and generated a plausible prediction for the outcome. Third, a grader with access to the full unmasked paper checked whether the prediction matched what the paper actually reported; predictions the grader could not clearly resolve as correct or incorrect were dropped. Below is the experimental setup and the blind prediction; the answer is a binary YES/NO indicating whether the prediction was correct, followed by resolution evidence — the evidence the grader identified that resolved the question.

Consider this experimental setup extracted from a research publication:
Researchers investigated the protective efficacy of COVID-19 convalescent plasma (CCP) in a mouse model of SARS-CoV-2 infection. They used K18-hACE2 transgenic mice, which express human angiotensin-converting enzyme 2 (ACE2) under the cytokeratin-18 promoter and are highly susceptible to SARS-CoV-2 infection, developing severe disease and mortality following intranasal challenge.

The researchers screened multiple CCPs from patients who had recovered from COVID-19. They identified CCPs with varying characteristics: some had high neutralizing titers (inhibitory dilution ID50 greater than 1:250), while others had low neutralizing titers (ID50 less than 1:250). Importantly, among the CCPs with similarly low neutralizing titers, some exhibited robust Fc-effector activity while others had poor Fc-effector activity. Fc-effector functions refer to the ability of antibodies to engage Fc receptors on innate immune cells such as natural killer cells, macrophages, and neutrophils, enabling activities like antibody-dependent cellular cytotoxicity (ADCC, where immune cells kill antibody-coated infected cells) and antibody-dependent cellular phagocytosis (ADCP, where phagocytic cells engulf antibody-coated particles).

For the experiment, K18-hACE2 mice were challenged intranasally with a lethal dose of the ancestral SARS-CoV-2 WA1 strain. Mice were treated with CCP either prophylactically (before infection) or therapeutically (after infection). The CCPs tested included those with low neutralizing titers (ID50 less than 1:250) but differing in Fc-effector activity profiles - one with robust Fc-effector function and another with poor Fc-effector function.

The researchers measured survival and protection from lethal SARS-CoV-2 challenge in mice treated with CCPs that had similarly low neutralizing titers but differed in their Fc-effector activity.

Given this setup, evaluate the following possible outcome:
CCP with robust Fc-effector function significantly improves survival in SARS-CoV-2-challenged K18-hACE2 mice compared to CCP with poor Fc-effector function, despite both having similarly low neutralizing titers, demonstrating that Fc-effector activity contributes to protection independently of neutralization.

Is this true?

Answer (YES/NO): YES